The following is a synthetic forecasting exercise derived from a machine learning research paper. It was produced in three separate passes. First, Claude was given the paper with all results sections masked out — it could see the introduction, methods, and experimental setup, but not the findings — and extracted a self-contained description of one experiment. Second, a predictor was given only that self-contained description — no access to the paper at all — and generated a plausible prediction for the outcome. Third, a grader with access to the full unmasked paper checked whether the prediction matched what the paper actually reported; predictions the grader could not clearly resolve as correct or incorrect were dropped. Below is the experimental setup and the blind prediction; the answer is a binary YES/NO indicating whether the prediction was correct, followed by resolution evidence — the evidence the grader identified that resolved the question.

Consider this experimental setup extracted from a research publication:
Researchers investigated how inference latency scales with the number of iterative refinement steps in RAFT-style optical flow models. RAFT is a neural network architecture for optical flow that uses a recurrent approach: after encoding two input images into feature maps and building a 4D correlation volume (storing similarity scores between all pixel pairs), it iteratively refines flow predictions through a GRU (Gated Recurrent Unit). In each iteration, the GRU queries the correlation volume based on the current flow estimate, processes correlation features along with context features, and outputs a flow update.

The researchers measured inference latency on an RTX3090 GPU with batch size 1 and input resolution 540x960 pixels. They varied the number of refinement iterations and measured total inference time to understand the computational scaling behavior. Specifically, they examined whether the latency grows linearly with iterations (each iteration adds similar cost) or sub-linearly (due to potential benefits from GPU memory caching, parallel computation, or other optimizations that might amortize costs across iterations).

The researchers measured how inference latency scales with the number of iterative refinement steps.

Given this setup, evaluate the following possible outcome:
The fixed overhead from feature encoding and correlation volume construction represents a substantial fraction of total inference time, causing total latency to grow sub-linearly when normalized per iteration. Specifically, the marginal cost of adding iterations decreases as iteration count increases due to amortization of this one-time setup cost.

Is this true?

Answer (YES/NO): NO